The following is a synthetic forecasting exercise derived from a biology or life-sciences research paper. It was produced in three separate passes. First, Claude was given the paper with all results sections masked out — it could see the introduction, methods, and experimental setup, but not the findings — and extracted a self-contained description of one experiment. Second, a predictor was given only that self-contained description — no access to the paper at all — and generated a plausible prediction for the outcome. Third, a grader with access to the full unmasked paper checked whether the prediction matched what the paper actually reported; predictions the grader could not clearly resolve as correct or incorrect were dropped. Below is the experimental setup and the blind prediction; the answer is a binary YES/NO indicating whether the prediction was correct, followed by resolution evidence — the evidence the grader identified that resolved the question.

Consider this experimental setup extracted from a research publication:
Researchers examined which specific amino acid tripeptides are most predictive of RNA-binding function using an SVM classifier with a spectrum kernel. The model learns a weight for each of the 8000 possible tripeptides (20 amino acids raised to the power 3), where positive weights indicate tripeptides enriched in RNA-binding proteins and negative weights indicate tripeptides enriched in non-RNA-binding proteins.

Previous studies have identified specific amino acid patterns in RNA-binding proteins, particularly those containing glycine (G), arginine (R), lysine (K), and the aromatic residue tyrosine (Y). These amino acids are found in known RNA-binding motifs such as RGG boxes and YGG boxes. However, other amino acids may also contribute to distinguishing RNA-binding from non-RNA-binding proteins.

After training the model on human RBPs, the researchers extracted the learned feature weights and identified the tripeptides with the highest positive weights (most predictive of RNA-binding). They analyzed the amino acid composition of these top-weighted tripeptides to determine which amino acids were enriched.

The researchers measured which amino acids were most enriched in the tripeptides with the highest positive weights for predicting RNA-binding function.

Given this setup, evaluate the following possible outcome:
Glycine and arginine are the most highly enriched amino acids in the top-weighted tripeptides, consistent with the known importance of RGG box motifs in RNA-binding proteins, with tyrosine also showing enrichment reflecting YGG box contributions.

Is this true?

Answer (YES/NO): NO